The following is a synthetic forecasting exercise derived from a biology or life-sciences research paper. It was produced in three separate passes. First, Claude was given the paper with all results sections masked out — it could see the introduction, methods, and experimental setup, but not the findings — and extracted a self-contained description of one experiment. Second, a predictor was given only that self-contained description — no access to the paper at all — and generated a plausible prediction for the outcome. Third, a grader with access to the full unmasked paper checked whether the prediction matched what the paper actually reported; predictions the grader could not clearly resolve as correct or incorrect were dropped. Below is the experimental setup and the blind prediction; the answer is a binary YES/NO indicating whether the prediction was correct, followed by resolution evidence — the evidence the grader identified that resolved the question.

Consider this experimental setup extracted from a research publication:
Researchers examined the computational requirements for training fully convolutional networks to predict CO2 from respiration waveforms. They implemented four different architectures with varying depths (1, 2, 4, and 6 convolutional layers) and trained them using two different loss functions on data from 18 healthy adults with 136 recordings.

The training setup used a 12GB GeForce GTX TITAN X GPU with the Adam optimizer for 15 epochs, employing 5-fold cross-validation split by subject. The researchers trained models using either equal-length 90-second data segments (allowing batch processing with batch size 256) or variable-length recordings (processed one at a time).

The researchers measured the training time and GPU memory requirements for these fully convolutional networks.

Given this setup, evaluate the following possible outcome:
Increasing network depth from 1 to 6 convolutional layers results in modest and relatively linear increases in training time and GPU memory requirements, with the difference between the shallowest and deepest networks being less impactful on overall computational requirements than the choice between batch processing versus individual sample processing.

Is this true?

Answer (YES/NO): NO